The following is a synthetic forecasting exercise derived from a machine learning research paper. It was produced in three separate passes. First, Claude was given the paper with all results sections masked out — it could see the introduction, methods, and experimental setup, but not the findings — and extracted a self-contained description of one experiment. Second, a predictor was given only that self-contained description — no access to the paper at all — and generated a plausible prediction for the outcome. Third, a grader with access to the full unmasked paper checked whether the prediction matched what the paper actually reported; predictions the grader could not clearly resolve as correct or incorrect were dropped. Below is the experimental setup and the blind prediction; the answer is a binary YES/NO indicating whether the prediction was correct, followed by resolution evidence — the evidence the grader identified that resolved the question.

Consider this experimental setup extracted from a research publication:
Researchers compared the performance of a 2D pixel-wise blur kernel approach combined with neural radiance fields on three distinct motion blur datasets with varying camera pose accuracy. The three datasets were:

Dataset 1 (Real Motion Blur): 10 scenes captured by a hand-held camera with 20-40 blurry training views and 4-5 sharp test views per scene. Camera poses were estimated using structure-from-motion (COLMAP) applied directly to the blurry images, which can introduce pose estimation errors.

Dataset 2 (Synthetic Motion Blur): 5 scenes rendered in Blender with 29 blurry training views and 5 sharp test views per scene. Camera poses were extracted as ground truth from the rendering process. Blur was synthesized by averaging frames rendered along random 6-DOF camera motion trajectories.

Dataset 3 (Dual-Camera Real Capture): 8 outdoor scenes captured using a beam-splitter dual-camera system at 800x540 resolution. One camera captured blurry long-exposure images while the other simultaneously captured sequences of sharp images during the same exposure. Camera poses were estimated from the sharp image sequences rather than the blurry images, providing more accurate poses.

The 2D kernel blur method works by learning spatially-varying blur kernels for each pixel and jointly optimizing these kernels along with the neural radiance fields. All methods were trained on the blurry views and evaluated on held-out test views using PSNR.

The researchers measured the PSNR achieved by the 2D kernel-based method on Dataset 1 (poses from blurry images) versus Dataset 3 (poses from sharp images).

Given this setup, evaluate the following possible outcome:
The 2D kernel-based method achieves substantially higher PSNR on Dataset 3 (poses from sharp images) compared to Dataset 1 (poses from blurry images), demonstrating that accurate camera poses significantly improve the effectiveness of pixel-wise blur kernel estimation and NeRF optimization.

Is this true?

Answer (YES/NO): NO